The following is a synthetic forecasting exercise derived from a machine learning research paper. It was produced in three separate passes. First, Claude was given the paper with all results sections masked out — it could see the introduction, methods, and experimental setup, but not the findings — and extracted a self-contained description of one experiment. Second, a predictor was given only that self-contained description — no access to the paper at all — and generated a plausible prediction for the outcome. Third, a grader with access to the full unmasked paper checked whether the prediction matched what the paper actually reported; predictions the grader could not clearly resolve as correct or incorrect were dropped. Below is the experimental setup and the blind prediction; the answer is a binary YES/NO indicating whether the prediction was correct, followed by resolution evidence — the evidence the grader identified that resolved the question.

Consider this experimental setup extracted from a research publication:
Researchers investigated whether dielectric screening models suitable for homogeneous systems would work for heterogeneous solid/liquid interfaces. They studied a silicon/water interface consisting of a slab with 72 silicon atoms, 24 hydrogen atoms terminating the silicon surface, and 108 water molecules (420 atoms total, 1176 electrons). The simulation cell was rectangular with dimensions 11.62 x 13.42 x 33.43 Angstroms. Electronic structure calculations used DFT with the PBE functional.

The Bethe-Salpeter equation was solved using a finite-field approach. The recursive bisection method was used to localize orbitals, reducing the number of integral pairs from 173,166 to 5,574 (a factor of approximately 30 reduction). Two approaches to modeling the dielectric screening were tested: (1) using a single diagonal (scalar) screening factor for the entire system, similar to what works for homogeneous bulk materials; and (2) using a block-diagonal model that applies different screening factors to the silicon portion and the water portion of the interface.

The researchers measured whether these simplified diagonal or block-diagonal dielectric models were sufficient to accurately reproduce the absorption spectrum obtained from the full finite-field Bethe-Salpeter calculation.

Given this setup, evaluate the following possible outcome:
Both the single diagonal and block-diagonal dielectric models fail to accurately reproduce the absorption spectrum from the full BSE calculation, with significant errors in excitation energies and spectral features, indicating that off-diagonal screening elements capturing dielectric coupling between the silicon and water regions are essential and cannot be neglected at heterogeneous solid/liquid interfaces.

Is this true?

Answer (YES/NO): NO